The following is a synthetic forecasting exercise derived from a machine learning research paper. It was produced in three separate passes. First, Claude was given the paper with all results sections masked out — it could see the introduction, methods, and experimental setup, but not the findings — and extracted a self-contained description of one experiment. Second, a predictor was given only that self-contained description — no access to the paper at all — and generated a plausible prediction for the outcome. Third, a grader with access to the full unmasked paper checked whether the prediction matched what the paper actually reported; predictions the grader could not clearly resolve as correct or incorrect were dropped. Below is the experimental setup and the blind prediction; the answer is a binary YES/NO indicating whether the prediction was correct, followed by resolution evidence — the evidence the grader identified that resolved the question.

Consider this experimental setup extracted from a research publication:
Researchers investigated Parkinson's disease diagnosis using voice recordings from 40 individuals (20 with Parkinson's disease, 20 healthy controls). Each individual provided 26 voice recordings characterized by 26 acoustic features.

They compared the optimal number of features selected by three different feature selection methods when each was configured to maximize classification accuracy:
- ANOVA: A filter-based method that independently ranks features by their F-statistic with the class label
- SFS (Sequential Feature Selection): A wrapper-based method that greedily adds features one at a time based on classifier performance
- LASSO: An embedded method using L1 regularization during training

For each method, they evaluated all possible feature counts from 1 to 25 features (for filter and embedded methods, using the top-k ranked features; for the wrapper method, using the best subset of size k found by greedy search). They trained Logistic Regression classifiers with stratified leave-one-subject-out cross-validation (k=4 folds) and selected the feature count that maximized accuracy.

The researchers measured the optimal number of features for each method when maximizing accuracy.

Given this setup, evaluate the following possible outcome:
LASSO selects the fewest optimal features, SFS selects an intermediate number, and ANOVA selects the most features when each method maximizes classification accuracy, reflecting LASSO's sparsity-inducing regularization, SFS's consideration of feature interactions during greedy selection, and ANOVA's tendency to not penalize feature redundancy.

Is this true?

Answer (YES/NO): NO